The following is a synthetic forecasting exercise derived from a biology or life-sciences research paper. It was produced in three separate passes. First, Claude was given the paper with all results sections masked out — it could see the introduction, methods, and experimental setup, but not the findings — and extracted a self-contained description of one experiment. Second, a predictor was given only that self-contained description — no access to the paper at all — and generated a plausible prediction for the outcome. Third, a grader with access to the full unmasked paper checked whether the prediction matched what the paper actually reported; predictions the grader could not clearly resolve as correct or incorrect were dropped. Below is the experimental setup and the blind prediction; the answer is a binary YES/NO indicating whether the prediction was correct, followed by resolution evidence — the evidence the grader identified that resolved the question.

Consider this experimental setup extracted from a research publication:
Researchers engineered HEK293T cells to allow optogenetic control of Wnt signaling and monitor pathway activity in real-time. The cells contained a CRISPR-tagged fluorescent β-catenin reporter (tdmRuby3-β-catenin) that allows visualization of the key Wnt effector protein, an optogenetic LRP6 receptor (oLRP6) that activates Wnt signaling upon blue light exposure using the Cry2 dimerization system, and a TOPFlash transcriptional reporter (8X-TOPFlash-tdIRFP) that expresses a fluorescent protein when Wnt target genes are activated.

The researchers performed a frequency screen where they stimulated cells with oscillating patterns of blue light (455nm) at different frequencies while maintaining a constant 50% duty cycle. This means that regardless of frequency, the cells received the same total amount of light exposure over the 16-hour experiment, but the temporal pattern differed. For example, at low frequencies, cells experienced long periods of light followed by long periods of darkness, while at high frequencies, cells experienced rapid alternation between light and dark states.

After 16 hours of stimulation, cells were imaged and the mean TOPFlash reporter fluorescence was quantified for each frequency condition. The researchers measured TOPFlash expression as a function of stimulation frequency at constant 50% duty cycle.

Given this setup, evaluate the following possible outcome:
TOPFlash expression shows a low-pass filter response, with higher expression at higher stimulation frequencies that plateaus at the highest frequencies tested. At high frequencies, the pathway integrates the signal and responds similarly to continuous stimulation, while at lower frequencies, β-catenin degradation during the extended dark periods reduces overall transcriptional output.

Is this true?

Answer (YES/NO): NO